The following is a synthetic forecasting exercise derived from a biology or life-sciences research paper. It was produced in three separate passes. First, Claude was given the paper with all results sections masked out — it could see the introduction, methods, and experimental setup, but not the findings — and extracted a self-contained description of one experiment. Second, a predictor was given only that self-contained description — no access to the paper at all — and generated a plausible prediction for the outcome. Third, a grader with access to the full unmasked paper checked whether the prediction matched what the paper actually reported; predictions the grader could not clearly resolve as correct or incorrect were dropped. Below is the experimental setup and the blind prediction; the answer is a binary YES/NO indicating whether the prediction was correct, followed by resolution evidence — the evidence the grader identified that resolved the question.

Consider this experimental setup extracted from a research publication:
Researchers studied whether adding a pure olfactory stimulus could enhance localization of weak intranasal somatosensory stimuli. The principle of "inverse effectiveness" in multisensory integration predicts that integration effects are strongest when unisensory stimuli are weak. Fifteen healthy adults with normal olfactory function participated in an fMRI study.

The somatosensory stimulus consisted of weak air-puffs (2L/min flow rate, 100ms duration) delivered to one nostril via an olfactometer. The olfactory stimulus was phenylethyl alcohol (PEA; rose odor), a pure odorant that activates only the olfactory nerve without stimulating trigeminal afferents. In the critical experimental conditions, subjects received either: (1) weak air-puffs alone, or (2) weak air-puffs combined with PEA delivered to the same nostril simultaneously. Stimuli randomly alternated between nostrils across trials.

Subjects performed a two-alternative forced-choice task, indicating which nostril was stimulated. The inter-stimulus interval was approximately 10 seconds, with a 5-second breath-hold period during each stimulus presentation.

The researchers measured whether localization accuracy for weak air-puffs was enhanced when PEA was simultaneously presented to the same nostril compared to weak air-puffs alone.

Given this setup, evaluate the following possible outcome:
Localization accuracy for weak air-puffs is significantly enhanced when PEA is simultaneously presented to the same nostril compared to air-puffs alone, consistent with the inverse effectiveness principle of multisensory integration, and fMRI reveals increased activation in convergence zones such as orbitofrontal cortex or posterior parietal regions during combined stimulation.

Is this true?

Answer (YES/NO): YES